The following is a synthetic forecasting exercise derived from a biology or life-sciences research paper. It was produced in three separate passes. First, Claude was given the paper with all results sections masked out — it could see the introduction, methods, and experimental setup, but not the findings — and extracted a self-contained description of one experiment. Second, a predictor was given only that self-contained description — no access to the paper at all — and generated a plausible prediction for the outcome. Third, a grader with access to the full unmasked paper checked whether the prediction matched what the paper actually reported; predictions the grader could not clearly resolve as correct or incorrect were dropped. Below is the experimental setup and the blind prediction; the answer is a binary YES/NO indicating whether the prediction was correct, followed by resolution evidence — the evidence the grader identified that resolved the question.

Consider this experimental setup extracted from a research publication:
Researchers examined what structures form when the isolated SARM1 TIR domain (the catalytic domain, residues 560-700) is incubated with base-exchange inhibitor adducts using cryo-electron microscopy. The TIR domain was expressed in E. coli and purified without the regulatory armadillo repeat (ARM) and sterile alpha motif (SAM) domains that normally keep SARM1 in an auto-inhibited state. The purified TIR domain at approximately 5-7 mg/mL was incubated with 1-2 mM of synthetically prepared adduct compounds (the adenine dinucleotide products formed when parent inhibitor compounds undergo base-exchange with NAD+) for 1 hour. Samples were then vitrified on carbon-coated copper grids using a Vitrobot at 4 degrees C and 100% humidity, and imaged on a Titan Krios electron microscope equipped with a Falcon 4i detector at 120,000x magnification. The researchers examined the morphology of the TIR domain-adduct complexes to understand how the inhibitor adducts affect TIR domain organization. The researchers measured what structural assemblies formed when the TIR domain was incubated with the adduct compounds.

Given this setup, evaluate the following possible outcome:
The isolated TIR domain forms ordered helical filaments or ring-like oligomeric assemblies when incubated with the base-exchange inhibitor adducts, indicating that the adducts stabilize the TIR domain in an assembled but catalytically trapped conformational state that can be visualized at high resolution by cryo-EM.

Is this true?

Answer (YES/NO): NO